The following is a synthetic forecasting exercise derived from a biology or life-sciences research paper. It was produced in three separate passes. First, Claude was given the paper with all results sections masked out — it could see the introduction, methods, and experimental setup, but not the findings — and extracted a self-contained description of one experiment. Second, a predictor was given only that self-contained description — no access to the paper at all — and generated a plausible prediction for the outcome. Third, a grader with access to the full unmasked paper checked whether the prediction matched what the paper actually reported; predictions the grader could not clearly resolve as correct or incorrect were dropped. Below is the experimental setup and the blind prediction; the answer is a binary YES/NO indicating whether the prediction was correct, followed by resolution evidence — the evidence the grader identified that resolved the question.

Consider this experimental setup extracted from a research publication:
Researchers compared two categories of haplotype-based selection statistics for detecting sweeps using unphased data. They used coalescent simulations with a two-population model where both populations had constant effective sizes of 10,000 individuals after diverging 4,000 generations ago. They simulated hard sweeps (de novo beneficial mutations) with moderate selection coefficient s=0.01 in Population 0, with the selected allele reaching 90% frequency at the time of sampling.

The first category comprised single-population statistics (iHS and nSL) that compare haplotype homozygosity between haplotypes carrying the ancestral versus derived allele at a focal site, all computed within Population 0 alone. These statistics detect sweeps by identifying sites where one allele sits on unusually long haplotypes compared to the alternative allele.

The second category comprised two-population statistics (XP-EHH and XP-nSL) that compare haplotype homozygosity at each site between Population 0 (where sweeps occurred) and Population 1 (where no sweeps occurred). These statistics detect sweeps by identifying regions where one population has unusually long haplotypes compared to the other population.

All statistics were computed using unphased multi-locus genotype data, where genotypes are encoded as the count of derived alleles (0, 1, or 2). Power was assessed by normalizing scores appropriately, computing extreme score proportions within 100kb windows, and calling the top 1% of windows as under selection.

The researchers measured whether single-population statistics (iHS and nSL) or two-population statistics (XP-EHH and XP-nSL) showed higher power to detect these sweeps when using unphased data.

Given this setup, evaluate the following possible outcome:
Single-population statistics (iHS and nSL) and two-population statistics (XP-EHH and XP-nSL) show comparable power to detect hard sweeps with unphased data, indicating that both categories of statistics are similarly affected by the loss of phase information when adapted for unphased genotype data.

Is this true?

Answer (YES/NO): NO